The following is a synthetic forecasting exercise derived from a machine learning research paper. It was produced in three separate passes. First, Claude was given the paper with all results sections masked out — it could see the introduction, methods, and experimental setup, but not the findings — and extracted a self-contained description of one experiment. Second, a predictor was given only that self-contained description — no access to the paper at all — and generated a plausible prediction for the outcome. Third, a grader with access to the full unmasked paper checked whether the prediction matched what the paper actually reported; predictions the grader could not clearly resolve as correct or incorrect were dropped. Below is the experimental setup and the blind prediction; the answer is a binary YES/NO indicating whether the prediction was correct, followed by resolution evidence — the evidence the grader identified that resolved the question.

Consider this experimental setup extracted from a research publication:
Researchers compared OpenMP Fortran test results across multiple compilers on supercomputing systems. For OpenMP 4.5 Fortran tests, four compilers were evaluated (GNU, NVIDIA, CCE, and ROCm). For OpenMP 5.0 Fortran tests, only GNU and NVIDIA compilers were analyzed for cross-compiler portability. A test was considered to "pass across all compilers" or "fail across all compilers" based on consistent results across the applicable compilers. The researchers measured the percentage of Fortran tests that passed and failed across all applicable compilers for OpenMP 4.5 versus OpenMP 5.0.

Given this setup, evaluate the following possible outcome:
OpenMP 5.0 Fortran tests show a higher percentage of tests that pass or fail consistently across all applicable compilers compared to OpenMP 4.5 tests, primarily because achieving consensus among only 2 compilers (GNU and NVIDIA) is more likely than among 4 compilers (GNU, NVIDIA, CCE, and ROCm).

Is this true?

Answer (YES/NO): NO